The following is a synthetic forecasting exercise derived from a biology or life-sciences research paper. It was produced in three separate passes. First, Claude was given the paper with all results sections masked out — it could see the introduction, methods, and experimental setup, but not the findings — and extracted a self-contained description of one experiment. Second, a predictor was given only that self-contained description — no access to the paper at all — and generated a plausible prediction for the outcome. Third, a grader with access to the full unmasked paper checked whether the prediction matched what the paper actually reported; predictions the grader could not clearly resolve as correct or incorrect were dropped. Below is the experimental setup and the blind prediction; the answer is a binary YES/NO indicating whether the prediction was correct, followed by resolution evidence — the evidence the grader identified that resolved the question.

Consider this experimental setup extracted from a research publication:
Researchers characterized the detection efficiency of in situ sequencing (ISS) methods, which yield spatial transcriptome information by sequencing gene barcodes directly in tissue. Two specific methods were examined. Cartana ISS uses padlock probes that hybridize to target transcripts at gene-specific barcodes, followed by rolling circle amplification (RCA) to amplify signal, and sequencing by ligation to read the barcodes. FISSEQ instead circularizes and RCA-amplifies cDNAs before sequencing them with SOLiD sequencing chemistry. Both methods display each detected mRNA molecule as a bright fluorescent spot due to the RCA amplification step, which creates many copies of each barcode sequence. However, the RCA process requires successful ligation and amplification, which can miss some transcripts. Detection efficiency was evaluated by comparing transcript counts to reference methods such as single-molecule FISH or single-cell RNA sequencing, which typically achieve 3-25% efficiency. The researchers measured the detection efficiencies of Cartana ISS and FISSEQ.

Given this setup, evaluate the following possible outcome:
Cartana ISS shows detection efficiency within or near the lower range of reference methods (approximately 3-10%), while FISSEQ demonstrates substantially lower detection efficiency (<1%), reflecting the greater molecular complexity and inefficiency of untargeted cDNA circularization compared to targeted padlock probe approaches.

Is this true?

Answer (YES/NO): NO